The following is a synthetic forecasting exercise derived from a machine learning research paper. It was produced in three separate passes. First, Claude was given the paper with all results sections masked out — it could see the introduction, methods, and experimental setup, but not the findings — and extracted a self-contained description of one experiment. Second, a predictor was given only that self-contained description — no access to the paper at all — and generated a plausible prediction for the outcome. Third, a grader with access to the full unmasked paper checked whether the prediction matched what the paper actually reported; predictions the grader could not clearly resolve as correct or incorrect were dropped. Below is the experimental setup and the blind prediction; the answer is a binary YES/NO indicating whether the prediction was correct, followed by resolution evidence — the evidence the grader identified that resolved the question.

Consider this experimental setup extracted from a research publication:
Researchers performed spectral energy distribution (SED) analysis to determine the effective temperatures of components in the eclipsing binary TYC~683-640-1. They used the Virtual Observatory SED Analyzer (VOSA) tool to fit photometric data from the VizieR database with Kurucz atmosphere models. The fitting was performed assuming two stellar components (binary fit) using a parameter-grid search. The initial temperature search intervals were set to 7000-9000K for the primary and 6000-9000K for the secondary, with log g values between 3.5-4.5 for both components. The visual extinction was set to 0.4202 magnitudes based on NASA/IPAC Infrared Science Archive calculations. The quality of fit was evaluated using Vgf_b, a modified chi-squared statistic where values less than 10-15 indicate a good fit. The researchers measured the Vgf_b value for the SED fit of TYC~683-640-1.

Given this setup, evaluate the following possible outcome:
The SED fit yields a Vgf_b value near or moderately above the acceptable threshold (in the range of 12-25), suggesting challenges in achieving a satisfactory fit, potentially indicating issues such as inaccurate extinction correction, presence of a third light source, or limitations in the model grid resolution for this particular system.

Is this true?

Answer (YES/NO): NO